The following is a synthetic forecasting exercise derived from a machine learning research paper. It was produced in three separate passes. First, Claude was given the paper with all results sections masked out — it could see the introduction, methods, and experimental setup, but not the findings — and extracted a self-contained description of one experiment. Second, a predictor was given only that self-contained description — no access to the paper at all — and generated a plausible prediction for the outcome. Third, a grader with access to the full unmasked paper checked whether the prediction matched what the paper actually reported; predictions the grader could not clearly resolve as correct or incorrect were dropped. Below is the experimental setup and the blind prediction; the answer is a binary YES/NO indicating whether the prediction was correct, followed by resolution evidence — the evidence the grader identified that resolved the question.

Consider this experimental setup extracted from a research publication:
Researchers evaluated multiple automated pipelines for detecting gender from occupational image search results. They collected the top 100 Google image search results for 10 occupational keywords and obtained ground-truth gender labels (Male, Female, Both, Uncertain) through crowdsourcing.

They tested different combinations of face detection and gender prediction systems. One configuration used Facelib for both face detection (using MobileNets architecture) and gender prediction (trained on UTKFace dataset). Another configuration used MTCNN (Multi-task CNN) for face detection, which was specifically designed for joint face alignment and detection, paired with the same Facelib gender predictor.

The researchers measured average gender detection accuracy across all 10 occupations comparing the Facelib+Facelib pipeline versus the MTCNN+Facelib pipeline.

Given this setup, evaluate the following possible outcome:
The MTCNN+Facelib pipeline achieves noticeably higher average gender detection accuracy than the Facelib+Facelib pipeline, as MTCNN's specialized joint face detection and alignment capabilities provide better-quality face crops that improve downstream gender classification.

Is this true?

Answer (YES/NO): YES